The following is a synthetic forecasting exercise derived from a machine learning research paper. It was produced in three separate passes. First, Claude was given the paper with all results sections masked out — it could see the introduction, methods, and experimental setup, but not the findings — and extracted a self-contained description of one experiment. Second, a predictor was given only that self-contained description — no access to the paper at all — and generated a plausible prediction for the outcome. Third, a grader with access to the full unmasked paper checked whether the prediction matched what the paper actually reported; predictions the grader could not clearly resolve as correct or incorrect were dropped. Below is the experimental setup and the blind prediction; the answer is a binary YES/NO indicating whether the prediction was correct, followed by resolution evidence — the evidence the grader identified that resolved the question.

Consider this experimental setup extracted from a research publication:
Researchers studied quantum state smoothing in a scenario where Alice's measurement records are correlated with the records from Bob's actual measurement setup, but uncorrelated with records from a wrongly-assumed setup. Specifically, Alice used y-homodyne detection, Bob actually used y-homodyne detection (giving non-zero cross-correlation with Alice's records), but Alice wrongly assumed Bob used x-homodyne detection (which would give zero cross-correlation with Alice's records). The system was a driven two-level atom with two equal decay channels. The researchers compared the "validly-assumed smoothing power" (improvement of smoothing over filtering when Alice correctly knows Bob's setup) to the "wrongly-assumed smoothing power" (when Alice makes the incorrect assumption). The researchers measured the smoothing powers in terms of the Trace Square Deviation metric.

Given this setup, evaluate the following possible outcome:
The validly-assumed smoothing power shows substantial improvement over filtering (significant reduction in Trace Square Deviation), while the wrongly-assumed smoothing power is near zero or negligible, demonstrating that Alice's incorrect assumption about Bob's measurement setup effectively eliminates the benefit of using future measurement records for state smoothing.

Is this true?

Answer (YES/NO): YES